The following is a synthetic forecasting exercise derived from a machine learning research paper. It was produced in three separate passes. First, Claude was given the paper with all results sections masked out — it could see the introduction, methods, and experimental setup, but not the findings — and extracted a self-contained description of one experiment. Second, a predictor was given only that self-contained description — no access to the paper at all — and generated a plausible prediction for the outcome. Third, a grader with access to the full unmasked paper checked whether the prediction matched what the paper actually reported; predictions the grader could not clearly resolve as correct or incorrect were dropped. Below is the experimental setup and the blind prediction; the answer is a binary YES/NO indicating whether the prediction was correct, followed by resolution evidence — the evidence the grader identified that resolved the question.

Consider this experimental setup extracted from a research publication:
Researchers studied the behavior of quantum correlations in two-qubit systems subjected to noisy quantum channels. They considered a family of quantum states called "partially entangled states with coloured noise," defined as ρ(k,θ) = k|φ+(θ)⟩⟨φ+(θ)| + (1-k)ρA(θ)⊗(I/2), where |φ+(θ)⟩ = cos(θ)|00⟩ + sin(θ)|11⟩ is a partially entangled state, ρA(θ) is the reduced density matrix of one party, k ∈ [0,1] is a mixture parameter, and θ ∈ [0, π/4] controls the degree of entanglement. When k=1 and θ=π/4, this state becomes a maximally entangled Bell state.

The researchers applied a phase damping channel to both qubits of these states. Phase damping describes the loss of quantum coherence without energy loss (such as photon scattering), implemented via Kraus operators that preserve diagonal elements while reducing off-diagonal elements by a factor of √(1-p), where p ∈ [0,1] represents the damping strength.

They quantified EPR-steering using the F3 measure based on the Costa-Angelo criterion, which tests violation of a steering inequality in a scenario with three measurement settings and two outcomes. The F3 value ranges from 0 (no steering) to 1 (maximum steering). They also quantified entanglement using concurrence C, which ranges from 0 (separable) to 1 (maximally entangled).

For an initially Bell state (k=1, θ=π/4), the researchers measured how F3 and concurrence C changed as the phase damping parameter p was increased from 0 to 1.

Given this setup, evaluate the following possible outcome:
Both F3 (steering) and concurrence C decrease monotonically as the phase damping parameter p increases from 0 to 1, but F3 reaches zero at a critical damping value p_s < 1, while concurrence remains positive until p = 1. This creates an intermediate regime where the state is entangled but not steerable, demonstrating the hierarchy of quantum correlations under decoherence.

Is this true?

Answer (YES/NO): NO